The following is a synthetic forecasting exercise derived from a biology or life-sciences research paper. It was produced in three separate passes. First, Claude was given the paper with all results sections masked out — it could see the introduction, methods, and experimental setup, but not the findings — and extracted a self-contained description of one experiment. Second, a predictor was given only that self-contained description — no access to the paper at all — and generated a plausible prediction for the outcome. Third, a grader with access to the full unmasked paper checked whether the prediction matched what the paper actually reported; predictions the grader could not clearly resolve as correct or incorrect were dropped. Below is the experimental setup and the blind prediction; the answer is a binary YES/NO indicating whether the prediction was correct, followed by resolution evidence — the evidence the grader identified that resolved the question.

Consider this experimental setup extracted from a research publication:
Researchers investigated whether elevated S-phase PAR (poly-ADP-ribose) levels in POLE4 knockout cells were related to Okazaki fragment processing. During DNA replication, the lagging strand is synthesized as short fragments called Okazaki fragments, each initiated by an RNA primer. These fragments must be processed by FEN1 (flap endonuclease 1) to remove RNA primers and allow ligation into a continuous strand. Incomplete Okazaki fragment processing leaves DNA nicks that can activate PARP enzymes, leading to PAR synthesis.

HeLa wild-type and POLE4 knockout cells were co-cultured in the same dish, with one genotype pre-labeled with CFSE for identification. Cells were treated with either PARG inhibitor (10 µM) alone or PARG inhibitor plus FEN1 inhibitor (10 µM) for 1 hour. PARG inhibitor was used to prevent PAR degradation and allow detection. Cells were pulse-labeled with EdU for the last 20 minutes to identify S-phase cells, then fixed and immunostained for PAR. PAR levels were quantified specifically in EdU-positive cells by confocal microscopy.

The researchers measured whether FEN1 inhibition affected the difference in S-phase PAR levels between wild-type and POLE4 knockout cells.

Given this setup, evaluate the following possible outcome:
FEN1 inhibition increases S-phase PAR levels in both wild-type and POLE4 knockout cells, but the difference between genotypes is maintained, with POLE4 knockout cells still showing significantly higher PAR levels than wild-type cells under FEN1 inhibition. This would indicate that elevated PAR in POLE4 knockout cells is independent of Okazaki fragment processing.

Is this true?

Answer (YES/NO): NO